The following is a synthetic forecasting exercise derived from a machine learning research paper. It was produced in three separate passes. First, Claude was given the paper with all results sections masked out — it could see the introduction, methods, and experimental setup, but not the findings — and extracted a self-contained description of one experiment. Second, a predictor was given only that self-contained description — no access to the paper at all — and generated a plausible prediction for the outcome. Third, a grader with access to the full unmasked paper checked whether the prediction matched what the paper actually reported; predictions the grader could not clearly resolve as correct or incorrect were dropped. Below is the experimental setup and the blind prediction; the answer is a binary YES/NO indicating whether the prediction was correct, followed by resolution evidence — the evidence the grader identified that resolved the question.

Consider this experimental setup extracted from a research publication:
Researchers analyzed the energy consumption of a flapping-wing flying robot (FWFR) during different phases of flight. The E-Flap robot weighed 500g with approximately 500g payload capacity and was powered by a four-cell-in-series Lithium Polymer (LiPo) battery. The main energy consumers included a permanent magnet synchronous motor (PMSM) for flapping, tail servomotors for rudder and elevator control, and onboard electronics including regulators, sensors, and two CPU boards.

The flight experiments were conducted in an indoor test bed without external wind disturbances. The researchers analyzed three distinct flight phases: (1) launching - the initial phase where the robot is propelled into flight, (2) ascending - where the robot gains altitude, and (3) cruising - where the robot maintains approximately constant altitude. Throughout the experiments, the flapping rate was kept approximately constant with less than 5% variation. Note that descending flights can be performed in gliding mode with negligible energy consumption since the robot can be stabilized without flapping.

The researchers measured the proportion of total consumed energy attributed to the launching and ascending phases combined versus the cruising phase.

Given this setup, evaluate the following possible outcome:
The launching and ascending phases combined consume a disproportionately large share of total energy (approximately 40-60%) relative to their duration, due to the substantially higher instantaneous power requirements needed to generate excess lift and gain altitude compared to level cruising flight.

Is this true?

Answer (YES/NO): YES